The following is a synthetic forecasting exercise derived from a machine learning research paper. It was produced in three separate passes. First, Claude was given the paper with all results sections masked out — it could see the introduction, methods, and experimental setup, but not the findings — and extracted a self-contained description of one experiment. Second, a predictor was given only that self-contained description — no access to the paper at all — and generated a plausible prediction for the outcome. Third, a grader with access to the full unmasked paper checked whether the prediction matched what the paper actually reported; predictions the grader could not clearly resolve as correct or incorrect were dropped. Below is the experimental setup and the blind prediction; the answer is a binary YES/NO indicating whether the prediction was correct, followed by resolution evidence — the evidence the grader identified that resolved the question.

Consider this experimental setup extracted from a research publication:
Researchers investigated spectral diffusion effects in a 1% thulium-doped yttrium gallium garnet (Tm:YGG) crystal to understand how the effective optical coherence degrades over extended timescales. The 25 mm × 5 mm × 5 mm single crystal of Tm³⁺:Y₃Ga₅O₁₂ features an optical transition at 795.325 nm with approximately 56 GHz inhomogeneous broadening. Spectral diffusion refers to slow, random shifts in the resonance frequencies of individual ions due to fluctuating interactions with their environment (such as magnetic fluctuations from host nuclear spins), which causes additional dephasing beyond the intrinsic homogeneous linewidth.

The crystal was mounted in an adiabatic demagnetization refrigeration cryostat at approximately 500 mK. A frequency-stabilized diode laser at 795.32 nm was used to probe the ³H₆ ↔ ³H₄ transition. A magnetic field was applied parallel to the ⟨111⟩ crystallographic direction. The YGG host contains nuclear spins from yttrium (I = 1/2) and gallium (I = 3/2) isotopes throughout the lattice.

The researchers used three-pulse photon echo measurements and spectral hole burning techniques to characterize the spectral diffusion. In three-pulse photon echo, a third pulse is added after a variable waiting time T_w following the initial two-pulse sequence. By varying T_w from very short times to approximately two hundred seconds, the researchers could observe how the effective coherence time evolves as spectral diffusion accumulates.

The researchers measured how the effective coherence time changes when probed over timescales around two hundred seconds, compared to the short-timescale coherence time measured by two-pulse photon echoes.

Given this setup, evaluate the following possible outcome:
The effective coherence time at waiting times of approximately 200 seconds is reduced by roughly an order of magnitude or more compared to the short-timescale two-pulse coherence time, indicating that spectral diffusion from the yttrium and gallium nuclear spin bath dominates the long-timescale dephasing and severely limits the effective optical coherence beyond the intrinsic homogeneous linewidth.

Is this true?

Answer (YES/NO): YES